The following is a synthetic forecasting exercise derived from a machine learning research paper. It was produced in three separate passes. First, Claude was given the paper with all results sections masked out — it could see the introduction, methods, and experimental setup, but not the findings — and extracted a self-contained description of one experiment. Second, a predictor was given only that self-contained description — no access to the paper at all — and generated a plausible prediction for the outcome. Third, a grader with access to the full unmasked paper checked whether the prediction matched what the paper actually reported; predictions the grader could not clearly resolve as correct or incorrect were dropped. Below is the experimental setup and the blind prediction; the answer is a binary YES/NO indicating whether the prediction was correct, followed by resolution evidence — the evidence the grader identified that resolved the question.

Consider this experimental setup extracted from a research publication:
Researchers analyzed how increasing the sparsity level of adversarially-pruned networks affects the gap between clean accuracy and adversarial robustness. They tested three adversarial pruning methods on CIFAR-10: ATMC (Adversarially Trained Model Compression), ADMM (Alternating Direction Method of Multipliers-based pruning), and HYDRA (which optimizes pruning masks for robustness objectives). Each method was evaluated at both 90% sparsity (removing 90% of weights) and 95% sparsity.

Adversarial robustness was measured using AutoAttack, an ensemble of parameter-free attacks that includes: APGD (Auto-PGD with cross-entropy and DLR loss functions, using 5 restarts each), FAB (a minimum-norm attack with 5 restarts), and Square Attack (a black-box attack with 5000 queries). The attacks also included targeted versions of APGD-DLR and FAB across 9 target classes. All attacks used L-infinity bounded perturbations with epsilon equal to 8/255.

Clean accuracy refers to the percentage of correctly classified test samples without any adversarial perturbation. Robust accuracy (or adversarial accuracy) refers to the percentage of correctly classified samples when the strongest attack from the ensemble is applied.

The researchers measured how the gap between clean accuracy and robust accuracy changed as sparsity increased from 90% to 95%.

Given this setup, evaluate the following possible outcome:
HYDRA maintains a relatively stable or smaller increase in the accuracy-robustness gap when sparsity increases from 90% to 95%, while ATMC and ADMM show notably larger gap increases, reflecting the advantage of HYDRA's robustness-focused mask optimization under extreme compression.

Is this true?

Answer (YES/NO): NO